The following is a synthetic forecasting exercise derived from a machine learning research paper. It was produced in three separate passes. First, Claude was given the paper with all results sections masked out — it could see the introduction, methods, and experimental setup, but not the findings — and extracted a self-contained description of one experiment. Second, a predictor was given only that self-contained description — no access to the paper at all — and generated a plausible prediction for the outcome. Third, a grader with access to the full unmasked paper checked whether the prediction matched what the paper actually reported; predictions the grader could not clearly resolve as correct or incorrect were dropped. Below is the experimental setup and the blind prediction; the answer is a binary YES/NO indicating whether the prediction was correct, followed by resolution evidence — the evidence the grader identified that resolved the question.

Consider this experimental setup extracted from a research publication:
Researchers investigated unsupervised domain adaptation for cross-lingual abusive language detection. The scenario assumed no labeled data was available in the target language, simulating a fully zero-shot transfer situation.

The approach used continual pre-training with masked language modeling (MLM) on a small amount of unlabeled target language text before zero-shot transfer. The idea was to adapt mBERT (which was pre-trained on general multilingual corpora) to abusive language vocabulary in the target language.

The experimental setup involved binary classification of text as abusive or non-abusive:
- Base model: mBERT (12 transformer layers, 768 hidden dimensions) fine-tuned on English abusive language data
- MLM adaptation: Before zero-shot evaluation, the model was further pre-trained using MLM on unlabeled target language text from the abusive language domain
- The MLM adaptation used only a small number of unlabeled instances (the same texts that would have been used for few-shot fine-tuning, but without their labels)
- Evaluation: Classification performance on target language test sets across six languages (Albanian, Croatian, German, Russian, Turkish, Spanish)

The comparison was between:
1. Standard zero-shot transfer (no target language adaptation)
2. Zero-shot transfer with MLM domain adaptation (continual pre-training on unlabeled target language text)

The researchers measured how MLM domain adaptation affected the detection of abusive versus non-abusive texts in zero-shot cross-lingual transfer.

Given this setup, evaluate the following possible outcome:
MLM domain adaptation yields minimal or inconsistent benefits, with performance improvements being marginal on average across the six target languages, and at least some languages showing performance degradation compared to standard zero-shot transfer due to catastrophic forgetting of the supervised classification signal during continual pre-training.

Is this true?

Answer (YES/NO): NO